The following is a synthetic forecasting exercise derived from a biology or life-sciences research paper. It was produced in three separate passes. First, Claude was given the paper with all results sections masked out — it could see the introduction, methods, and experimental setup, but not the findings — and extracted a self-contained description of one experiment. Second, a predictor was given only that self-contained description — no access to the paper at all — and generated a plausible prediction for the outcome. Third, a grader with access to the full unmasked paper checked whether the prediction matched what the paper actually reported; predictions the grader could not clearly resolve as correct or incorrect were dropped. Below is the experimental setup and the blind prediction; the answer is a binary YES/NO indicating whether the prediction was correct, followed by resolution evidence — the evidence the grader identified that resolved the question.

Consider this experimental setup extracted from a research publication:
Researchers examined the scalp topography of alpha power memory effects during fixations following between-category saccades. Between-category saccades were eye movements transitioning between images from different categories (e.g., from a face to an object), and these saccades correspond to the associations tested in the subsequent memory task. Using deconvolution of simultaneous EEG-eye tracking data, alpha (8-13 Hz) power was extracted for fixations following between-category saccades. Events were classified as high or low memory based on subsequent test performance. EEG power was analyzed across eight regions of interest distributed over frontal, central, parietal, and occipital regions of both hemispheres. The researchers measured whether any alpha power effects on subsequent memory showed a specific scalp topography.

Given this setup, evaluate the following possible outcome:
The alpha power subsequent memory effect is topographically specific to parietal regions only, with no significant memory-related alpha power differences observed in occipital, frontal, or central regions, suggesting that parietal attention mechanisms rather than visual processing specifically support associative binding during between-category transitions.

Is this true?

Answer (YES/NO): NO